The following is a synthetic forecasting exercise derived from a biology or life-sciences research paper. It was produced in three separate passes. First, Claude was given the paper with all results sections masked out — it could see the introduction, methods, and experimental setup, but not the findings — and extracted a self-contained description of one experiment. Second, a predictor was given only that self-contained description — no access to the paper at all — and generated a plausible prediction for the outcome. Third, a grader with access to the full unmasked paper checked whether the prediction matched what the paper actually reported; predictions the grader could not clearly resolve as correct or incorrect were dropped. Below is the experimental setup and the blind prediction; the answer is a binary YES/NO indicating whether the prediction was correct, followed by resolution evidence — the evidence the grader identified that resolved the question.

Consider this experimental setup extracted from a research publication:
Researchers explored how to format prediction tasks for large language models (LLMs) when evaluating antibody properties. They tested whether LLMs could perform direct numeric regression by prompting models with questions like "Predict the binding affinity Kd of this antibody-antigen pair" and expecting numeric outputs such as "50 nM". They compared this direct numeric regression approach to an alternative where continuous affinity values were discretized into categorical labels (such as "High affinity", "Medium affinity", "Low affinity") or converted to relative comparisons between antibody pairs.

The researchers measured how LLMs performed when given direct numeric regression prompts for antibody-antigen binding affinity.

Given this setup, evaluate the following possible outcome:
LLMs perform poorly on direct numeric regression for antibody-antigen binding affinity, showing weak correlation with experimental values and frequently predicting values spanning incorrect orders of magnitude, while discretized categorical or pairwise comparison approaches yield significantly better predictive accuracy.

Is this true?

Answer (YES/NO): NO